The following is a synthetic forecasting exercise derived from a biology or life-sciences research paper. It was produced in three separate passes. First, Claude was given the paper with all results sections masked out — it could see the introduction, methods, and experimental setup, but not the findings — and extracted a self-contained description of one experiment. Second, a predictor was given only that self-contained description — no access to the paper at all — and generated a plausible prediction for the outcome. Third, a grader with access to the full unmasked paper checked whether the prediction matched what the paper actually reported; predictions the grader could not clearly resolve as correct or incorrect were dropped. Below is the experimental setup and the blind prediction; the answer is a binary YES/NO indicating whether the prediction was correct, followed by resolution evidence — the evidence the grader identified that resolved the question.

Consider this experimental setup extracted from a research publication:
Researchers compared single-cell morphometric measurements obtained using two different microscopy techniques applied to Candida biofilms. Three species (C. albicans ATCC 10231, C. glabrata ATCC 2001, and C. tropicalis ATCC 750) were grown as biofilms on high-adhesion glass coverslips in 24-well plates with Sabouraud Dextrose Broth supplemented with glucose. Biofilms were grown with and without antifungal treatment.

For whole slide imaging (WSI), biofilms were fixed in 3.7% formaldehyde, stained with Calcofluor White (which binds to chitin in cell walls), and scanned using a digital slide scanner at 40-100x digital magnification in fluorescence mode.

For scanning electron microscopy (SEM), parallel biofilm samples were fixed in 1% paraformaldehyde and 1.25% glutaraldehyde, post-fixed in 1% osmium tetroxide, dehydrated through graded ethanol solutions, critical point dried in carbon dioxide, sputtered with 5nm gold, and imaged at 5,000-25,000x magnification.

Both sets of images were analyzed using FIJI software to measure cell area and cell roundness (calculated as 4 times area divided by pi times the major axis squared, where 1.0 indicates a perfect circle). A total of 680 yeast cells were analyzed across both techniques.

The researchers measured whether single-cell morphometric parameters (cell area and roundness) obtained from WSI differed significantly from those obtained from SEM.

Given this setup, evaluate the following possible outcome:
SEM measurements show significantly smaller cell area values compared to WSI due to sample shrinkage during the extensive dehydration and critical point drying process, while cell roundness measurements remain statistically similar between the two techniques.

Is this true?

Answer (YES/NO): NO